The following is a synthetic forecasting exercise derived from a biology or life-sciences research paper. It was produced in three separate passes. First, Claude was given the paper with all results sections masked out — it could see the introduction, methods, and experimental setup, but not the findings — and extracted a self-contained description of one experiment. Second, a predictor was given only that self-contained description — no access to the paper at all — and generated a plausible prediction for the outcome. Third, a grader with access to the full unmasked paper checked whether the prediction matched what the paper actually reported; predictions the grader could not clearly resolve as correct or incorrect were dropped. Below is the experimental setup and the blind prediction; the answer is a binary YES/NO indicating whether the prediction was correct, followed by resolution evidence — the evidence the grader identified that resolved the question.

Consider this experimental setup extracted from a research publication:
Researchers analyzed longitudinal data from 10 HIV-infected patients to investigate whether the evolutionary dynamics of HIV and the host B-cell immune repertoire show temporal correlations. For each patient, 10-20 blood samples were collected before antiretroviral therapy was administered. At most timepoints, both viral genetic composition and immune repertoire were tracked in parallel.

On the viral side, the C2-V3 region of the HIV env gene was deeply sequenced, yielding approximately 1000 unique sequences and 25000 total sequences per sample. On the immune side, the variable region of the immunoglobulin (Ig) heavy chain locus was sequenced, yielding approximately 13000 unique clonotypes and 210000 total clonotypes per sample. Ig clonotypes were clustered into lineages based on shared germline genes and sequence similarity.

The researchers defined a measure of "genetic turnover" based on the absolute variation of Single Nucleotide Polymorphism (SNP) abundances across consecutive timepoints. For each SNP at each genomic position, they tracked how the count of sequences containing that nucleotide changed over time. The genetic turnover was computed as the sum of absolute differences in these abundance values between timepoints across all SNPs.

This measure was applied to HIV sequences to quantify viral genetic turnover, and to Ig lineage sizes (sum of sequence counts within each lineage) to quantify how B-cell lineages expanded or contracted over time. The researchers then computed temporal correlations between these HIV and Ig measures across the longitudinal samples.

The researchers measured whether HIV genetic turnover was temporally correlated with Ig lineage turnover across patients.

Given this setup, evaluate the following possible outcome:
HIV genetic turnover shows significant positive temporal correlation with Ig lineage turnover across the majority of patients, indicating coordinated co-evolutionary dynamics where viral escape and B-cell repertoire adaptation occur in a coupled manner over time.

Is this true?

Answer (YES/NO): NO